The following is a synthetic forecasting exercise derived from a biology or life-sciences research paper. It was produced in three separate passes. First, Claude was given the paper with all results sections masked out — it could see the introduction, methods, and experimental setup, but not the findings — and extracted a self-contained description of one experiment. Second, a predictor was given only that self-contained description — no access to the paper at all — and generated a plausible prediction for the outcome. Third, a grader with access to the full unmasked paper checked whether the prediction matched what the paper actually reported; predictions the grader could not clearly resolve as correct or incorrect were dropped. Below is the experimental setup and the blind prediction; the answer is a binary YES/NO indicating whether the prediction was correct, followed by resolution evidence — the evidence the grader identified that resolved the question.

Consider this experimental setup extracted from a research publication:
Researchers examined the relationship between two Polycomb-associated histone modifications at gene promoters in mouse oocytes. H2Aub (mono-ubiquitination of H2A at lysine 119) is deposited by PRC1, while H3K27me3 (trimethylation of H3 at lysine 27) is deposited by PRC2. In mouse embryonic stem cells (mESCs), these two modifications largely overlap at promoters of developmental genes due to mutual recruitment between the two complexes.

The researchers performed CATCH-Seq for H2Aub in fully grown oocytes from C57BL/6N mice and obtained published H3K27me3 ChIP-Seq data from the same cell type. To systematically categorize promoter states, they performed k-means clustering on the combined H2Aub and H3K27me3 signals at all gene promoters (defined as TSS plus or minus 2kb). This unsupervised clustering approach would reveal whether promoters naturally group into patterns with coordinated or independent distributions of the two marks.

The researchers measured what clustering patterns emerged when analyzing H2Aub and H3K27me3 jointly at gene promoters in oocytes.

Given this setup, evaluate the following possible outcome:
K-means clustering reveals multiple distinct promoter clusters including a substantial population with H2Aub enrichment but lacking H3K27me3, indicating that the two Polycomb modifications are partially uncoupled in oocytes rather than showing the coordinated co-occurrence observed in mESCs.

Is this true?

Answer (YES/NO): NO